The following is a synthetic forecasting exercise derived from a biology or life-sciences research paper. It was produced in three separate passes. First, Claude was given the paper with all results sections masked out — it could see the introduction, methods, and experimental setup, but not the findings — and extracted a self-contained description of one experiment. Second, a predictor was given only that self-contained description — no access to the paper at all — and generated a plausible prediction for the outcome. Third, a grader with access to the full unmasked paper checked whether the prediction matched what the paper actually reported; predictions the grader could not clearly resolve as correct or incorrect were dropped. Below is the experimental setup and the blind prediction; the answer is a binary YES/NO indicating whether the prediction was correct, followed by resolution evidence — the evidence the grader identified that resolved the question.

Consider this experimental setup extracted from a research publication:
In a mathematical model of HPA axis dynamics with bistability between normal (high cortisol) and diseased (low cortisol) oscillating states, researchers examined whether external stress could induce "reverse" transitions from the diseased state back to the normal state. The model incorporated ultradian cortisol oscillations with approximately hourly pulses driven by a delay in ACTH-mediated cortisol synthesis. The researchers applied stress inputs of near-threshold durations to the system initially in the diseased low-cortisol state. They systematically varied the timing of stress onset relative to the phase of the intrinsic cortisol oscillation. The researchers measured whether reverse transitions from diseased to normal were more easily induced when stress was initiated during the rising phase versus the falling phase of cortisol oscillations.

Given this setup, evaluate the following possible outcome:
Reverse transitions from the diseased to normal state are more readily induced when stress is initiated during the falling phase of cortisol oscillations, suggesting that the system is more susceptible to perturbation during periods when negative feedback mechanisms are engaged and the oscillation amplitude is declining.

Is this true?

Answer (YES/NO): YES